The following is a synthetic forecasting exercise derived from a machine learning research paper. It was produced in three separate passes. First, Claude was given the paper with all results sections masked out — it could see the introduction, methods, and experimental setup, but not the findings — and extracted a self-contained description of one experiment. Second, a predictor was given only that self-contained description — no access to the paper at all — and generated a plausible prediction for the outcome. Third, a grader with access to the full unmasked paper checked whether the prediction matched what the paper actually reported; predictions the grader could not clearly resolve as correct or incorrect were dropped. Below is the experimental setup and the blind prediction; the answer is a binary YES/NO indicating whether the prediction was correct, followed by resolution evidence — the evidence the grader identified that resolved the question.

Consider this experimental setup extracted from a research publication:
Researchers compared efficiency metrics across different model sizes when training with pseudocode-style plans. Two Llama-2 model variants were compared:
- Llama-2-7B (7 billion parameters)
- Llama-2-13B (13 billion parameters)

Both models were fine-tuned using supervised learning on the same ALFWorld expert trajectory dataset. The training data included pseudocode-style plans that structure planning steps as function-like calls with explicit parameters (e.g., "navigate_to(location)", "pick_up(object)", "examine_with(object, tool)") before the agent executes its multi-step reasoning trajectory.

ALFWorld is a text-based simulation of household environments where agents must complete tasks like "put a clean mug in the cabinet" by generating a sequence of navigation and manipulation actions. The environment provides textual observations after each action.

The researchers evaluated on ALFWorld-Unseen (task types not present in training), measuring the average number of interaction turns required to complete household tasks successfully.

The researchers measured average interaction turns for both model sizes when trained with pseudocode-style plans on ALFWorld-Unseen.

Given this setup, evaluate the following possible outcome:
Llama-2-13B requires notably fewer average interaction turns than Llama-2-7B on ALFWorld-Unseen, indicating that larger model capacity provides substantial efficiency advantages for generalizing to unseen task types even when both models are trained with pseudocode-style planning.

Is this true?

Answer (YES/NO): NO